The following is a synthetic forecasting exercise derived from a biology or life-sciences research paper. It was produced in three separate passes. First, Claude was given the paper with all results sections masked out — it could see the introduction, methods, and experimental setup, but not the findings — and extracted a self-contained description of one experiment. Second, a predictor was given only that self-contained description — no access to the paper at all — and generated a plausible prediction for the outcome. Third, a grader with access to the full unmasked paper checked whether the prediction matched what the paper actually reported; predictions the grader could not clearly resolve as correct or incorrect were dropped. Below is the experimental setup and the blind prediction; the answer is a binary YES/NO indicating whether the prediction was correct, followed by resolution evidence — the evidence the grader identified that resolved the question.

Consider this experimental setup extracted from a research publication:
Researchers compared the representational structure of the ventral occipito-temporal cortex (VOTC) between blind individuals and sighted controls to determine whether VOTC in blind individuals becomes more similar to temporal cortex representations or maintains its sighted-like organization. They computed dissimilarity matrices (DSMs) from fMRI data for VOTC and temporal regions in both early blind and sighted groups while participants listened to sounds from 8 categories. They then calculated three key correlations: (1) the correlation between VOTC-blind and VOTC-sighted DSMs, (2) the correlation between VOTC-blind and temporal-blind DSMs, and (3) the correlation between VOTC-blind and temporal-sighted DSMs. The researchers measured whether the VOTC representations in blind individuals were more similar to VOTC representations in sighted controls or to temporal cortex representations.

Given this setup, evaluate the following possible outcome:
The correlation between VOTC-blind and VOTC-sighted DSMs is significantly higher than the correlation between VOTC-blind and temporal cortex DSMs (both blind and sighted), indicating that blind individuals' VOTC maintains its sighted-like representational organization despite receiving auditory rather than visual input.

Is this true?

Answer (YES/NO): NO